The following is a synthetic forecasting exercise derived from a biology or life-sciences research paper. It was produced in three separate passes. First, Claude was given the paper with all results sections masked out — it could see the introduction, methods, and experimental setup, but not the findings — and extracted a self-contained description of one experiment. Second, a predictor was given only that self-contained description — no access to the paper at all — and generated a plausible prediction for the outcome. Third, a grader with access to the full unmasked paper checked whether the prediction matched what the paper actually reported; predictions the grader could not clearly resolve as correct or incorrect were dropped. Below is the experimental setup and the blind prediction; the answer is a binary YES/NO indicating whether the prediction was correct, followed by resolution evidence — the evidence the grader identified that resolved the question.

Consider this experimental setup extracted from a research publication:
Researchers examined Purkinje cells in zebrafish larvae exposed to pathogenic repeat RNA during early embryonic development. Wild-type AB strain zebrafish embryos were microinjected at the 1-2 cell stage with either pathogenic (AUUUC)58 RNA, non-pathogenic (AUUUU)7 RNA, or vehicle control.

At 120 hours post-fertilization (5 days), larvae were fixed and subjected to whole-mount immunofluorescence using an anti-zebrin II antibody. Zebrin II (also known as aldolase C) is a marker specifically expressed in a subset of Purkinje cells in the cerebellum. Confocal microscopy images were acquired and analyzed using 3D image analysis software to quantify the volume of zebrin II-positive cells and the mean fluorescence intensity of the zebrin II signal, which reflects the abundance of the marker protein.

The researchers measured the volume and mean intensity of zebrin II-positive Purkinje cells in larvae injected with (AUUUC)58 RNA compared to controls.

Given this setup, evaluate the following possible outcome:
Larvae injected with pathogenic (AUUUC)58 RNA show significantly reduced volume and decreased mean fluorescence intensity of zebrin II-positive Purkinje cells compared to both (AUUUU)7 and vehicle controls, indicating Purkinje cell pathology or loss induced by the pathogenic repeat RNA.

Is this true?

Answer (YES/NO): NO